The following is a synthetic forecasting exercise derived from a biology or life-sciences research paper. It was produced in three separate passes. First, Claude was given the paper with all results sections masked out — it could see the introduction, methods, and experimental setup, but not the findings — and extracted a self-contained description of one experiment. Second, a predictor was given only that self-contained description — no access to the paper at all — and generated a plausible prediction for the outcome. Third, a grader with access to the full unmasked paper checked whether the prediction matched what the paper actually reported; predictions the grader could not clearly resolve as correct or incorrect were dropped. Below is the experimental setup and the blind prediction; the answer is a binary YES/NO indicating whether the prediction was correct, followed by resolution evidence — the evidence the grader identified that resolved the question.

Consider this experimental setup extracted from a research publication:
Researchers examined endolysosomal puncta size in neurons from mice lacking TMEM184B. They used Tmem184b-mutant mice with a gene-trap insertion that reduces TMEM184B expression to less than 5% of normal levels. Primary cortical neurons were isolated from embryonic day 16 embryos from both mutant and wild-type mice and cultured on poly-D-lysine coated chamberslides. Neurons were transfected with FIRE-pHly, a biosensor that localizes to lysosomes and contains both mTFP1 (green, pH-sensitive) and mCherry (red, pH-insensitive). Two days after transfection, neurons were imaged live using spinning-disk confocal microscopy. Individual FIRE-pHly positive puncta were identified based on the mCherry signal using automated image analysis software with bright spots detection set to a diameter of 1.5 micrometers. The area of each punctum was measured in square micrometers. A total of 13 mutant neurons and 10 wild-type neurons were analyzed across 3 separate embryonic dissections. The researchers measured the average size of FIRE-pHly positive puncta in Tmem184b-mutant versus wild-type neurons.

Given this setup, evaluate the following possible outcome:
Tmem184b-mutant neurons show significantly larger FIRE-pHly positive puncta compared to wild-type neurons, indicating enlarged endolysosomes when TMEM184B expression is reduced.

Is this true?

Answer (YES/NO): NO